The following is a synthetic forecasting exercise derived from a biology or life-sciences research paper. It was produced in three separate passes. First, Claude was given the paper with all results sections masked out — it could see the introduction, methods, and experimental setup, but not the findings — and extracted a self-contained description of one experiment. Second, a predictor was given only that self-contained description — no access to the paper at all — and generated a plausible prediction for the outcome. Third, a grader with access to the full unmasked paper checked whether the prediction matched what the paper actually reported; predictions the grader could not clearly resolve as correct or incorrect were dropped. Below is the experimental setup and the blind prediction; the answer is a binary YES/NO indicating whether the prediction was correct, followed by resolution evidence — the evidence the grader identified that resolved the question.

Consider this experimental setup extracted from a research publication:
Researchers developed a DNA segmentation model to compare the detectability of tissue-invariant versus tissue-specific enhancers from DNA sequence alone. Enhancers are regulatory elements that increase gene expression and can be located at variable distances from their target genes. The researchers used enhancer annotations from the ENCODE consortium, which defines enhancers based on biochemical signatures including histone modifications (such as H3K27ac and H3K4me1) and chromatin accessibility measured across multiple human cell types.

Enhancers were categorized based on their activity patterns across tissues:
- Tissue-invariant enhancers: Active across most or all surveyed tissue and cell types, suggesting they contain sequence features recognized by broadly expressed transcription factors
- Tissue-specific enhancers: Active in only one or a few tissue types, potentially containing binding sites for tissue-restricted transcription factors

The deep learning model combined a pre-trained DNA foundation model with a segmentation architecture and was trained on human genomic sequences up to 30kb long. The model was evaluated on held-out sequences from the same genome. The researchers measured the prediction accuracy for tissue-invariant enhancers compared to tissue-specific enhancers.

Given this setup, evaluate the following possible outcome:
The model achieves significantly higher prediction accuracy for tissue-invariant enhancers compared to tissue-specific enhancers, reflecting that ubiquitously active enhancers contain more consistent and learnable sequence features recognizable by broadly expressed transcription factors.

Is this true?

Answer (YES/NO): NO